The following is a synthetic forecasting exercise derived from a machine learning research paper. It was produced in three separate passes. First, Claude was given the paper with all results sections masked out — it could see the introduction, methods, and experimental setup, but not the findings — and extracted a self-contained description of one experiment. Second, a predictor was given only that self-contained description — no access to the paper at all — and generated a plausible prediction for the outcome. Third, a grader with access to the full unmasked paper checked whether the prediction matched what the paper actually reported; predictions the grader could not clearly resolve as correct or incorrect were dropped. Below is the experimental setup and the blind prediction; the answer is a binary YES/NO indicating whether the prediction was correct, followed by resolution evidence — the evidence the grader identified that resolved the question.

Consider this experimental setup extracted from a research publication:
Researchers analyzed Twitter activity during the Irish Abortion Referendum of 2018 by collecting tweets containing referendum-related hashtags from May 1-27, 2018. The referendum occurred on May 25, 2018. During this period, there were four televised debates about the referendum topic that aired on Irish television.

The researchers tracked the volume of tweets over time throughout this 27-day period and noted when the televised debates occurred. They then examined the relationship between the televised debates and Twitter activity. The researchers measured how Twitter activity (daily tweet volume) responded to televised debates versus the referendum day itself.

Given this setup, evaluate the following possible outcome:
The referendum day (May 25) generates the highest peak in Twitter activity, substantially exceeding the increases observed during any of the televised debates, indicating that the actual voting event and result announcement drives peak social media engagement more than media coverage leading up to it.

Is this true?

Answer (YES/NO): YES